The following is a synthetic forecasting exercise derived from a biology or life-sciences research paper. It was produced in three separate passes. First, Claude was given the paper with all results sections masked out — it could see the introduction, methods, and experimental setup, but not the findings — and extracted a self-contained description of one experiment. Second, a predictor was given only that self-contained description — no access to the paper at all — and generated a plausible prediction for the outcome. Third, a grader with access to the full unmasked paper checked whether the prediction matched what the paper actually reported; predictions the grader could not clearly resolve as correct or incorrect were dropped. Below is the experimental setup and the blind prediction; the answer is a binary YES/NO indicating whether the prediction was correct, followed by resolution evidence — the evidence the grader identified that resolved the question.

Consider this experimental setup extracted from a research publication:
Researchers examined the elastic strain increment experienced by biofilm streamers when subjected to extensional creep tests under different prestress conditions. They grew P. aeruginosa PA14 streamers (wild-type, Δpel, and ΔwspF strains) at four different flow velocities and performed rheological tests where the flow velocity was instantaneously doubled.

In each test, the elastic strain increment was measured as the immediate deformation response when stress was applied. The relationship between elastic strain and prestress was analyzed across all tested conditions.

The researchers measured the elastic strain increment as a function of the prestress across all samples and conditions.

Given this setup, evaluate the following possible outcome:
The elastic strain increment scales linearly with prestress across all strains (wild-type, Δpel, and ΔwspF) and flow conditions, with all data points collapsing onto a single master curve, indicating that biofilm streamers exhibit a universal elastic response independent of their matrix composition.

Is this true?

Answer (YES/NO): NO